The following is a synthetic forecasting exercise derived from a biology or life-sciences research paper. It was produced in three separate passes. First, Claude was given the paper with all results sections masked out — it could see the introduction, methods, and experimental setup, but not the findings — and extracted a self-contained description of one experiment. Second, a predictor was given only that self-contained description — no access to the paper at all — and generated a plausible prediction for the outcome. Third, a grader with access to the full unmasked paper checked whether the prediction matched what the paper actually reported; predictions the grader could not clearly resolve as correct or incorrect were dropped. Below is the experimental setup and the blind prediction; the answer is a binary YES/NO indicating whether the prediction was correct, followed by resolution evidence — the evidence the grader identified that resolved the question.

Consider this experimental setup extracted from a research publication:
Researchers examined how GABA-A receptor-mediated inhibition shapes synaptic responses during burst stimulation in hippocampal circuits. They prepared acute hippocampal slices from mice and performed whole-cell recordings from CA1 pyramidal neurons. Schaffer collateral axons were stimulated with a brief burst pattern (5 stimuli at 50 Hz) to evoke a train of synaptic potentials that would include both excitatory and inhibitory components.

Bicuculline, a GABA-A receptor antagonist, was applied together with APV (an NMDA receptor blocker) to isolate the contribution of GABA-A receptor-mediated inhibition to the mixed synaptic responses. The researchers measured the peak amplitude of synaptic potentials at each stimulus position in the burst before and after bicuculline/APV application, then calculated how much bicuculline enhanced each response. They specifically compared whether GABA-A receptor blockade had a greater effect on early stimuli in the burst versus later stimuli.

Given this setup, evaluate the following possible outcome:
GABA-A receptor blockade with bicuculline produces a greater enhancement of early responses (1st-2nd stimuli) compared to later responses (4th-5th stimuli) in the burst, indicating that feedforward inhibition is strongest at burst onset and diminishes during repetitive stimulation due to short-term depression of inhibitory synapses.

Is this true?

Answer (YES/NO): NO